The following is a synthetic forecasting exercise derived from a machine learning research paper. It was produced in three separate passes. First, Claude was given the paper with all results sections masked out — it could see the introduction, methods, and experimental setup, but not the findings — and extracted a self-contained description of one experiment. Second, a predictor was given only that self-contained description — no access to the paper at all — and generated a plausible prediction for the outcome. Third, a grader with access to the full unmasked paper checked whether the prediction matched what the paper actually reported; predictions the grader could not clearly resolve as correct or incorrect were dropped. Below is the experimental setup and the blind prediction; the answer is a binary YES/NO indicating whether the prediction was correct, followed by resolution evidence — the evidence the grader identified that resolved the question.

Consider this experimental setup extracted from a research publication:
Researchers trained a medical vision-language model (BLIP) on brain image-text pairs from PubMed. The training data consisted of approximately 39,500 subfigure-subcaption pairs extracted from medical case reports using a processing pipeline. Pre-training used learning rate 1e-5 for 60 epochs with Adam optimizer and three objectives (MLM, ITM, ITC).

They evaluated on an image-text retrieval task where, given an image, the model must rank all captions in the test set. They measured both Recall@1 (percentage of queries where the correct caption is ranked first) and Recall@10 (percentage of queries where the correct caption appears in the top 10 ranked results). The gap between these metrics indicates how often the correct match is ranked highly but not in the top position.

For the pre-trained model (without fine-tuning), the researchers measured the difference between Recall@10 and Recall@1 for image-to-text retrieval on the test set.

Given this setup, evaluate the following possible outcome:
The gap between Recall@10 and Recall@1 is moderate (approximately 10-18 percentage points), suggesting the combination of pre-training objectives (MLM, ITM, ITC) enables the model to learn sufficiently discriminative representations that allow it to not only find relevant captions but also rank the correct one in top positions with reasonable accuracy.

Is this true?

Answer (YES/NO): NO